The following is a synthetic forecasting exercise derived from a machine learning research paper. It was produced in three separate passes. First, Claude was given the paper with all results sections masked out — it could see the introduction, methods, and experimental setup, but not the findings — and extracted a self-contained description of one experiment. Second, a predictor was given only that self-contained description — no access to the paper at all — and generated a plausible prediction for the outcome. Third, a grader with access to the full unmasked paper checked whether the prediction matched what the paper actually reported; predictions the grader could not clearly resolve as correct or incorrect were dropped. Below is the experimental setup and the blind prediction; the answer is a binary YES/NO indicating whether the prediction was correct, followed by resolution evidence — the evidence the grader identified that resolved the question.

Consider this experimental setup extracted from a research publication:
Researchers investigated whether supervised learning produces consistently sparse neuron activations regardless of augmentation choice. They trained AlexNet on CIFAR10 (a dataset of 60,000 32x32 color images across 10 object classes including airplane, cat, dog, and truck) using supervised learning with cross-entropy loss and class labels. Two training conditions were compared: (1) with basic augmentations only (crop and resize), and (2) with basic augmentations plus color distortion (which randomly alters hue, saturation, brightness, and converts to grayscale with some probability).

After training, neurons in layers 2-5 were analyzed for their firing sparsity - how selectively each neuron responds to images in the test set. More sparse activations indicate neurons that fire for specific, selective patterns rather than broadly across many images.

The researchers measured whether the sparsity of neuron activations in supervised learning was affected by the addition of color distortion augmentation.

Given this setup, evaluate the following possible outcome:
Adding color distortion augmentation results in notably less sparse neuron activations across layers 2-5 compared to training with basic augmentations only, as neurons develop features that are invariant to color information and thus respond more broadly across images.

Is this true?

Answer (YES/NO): NO